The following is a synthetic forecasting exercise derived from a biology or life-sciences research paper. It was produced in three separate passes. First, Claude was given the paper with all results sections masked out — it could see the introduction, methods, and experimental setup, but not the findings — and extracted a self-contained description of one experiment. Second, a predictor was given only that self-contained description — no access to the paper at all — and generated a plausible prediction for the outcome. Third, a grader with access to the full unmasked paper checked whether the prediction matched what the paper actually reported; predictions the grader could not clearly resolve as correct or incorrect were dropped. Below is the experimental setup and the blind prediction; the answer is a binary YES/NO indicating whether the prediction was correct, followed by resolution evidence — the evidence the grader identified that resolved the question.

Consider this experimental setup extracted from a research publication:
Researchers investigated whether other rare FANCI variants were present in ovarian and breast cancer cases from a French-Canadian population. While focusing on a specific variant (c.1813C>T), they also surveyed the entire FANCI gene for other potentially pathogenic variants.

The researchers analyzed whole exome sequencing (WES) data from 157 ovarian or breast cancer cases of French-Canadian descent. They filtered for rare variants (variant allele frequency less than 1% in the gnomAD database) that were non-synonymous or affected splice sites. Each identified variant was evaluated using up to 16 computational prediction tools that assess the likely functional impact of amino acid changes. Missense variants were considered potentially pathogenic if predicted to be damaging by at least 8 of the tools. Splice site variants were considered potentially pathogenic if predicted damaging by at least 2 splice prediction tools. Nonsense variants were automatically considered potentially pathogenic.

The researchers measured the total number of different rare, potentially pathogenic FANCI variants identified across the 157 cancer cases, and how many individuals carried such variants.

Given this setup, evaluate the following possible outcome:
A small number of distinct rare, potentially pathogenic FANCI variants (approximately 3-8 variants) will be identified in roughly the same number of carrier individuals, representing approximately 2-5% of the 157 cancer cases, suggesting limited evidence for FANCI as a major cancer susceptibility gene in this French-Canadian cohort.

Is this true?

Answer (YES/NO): NO